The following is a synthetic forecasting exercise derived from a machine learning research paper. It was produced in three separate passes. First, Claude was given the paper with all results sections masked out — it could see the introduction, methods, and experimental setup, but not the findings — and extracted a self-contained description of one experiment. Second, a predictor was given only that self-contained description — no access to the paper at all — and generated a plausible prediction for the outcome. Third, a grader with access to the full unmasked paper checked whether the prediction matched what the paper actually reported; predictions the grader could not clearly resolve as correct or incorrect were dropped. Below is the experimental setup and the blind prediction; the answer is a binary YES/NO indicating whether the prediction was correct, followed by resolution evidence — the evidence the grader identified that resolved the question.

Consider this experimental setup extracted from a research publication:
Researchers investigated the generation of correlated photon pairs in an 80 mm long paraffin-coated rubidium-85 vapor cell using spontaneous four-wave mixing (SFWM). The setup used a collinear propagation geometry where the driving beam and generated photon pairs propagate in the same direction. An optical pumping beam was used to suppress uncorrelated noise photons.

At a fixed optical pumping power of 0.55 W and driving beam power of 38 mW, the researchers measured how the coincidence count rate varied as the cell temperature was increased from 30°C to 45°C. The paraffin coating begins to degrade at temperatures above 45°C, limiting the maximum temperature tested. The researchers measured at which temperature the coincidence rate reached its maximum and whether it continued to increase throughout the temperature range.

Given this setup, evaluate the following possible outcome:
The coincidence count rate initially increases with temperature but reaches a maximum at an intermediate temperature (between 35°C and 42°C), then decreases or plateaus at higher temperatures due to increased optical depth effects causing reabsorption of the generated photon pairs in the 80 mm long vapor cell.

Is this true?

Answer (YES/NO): NO